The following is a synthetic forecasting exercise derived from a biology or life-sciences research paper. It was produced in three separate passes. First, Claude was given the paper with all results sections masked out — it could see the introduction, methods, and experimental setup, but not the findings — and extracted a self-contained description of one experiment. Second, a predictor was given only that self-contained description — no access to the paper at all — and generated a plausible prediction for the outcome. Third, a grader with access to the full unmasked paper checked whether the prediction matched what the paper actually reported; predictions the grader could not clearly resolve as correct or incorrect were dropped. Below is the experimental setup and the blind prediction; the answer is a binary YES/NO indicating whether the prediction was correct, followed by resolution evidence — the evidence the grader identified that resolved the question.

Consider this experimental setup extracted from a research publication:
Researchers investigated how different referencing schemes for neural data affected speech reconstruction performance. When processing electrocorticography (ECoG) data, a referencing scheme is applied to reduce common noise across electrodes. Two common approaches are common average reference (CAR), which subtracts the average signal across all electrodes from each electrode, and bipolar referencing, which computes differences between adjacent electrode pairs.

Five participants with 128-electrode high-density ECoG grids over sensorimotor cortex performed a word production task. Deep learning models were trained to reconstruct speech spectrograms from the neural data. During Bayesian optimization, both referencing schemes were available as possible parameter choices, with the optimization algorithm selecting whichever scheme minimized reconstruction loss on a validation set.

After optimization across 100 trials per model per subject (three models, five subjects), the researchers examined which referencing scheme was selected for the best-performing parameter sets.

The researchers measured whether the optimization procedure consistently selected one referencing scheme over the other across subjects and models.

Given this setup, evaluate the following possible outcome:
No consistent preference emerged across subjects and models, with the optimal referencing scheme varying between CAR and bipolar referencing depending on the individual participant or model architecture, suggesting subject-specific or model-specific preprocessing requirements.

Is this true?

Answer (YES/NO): NO